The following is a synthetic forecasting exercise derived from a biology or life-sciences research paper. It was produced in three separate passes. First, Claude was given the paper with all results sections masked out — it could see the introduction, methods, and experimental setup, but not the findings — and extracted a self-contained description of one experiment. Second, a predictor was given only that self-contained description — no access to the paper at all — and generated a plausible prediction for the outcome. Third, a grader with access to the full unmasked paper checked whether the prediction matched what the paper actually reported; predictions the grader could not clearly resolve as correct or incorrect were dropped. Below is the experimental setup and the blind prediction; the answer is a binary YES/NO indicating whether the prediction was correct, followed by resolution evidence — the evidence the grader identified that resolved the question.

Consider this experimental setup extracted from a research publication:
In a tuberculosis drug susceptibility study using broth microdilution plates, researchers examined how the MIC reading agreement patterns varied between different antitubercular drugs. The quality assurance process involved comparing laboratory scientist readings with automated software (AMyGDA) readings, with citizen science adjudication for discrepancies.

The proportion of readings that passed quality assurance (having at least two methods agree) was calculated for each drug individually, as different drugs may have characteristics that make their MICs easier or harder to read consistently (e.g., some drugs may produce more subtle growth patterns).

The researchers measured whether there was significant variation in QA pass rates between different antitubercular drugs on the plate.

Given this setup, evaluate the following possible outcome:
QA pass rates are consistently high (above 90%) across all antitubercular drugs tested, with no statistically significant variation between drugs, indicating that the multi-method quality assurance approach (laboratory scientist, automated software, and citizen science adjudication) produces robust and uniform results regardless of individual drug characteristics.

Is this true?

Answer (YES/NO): NO